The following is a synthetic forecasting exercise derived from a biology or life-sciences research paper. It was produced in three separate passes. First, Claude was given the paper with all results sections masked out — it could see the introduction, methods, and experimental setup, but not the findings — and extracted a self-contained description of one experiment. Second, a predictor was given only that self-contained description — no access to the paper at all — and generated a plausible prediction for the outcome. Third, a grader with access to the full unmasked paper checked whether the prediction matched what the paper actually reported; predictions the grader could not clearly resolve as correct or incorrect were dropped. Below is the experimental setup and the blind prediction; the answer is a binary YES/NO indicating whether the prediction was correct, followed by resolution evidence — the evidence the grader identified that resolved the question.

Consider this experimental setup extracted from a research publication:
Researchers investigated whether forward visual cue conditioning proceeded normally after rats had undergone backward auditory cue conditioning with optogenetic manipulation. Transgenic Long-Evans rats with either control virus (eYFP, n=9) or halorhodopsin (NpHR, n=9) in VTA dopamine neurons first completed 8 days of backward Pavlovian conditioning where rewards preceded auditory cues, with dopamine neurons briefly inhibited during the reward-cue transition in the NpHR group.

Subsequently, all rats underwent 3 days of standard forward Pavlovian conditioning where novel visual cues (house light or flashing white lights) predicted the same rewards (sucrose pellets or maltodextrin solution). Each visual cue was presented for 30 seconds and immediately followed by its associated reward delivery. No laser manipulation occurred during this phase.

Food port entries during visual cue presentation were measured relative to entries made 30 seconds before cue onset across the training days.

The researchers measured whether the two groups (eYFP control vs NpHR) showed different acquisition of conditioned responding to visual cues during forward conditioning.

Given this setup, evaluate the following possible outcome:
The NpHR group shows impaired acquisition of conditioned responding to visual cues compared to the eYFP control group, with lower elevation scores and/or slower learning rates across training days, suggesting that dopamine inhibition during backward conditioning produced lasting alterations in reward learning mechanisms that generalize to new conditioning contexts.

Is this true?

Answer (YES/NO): NO